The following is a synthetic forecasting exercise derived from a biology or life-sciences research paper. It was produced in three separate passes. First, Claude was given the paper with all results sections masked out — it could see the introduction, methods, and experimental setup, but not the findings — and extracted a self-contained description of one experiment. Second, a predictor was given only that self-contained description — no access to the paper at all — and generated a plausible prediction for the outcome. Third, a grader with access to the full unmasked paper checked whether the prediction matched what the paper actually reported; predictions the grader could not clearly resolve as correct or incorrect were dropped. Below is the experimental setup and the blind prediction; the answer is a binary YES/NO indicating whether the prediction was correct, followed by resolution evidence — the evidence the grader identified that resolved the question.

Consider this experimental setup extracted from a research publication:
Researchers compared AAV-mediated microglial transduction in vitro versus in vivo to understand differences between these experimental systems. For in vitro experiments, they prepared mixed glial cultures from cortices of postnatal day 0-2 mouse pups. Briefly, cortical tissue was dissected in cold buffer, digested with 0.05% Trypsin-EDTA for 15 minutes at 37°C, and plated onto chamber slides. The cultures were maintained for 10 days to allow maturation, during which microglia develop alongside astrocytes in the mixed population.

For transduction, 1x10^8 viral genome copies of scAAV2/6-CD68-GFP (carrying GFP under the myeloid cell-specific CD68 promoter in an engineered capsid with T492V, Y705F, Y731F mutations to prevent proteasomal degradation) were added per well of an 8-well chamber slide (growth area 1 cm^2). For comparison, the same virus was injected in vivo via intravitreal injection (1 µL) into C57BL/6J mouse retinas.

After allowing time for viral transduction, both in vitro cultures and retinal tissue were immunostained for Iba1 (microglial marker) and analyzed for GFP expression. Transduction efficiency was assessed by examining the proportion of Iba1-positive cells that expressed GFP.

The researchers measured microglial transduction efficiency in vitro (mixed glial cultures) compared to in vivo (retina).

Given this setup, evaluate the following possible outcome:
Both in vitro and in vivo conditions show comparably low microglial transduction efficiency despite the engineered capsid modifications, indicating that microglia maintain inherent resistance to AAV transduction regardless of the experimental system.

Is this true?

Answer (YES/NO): NO